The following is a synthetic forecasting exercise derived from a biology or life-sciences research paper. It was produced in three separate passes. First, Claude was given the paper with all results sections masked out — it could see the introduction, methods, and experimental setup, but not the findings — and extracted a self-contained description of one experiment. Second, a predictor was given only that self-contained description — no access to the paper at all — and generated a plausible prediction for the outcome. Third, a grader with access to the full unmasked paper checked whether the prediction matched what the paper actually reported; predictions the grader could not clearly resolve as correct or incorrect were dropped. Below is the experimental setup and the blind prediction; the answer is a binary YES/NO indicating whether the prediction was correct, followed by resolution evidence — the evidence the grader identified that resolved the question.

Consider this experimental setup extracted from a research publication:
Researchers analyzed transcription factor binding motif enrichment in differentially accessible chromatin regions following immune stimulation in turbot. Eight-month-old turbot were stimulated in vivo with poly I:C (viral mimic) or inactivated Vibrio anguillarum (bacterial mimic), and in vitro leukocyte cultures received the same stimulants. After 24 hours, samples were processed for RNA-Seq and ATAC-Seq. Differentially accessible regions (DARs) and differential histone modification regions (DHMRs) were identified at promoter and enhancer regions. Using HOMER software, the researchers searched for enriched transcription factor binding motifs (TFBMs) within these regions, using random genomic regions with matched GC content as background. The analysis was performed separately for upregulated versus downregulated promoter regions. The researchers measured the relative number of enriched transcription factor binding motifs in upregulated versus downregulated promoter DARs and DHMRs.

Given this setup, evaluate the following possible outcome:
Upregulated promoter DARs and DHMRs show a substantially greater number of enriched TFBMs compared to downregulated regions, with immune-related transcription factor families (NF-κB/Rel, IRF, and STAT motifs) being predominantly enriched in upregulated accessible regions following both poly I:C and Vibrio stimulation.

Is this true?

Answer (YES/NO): NO